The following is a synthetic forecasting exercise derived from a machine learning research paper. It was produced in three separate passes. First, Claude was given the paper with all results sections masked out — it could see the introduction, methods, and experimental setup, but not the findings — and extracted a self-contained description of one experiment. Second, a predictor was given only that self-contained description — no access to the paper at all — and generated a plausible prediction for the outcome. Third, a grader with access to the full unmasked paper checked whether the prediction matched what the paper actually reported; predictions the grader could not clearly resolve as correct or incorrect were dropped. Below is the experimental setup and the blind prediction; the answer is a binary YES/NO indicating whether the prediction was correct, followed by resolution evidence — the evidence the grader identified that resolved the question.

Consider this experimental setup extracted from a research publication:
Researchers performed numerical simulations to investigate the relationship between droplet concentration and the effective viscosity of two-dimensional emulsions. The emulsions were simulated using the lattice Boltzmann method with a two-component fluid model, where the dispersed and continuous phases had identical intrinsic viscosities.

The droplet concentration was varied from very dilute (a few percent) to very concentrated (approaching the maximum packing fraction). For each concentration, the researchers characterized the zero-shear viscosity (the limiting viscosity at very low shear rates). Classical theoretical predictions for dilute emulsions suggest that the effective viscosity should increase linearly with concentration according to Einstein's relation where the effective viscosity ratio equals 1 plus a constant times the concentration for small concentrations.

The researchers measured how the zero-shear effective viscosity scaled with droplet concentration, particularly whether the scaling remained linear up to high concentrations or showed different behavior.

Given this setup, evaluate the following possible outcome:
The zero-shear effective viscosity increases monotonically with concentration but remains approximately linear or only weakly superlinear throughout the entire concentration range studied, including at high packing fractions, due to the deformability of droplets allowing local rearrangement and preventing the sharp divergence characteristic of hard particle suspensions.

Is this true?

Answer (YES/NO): NO